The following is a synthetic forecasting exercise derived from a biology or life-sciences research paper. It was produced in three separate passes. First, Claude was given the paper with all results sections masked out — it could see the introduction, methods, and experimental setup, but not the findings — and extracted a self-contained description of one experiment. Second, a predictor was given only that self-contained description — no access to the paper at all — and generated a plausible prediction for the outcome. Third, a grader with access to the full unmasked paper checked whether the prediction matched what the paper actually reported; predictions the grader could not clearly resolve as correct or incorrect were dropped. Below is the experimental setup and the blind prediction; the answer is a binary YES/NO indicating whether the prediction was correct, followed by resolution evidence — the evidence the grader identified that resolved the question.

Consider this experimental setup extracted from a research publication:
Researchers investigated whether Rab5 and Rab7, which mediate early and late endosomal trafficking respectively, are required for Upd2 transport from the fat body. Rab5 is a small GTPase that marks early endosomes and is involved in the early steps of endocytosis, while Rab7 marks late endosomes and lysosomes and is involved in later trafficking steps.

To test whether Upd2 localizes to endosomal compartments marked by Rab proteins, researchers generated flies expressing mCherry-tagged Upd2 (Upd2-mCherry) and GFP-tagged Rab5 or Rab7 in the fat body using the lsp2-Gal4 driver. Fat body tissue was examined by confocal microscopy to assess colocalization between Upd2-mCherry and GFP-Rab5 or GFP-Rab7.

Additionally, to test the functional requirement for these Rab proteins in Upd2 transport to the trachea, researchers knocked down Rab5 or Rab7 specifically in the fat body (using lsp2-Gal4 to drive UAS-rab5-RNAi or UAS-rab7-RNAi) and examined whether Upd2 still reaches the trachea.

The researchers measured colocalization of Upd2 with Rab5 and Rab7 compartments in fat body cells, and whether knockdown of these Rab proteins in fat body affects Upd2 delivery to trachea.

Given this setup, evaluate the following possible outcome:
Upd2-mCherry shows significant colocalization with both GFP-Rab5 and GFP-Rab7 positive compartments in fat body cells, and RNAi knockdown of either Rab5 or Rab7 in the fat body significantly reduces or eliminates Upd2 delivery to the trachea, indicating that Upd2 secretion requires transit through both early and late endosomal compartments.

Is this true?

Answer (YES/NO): YES